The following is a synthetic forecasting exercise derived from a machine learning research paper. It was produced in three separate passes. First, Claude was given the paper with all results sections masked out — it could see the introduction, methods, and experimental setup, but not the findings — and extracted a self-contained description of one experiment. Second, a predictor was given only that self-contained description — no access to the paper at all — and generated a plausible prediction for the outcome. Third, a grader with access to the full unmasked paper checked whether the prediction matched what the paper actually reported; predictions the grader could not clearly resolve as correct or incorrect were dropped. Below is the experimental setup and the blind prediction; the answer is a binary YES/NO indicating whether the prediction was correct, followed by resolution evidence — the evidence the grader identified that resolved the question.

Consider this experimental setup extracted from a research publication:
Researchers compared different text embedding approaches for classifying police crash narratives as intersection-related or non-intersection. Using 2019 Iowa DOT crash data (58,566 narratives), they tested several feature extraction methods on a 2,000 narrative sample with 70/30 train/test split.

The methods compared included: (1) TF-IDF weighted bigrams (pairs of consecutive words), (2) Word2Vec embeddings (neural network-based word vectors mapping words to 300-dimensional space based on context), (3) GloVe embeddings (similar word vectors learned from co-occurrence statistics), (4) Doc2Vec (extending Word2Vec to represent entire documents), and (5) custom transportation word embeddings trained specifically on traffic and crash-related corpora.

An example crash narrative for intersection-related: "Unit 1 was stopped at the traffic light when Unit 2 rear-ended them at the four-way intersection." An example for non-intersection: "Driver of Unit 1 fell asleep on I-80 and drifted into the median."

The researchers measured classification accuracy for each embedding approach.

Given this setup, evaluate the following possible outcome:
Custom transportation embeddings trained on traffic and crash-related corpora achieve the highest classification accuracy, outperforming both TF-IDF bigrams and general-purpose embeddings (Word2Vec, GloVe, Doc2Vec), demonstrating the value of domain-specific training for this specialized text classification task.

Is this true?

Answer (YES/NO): NO